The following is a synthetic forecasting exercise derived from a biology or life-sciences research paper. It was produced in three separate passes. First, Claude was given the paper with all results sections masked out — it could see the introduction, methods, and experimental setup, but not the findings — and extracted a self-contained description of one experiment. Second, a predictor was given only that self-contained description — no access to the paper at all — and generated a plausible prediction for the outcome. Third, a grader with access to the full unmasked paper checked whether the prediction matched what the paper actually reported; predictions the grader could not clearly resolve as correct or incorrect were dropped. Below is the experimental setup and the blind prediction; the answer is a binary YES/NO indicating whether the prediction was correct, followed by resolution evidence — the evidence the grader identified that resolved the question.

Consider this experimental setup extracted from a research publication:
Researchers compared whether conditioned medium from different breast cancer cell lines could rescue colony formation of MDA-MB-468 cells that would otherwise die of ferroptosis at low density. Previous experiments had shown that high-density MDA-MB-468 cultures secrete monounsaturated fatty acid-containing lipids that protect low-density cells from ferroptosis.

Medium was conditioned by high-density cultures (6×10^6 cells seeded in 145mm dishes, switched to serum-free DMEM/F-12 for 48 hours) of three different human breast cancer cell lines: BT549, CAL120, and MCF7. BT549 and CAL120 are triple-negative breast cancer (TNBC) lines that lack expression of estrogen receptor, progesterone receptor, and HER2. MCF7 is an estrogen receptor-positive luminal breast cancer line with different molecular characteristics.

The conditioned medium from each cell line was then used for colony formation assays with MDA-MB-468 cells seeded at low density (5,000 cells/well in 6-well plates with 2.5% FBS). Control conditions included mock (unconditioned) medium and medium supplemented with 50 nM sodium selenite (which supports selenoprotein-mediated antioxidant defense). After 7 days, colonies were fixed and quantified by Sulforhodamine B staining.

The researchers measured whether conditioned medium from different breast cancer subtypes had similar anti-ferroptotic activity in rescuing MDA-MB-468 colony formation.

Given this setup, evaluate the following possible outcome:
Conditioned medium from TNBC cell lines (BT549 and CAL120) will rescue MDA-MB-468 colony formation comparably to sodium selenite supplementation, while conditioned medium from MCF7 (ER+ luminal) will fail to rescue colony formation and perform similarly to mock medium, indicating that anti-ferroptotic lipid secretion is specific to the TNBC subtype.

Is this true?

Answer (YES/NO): NO